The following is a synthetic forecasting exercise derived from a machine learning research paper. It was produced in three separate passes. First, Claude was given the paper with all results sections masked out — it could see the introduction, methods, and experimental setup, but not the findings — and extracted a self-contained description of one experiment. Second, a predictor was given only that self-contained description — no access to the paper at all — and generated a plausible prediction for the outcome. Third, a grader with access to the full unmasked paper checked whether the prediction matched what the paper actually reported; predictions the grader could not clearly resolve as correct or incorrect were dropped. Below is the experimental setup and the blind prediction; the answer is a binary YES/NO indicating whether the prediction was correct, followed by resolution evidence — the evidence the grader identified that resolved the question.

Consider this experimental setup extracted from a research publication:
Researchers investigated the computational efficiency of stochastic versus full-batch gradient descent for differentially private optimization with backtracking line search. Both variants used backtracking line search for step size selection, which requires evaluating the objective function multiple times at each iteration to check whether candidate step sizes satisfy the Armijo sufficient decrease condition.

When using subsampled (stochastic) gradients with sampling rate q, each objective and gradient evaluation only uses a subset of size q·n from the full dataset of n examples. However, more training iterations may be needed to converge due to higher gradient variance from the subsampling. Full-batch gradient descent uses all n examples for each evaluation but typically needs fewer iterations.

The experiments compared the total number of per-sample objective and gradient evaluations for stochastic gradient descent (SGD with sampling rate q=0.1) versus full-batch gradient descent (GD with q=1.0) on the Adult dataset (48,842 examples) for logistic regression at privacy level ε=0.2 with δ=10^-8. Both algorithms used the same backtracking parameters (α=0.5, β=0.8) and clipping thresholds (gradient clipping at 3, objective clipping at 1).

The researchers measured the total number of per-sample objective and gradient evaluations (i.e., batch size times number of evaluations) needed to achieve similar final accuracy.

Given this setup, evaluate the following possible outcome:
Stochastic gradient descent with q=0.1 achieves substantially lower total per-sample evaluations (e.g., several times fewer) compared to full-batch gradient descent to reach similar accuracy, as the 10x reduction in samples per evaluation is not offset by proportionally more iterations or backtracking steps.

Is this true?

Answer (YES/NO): YES